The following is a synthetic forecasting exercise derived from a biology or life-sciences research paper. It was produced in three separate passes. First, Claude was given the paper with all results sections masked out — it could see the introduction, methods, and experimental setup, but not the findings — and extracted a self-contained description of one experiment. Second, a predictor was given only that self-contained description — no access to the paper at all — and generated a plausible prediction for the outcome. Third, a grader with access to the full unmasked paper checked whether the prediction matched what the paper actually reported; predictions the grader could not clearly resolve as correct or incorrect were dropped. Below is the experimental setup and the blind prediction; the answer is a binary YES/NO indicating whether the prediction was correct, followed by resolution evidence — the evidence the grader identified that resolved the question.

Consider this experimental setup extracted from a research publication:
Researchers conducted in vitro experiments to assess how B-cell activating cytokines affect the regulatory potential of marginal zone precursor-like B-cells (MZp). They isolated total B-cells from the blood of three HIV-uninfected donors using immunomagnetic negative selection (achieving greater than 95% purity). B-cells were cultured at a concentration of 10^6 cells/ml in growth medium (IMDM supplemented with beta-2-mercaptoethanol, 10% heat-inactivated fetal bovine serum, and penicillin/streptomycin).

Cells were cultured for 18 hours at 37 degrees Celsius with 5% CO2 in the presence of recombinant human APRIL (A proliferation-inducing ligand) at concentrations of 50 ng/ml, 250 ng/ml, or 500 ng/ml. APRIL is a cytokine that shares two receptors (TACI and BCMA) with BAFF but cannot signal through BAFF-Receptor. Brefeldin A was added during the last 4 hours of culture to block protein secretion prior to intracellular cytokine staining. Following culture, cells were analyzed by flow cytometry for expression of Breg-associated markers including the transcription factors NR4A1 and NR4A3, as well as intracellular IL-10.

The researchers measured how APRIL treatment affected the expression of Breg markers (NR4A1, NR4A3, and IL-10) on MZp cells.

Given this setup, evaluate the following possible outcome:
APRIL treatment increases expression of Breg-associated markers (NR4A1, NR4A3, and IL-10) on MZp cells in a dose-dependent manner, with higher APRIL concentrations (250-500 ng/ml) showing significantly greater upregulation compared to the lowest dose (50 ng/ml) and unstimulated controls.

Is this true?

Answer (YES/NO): NO